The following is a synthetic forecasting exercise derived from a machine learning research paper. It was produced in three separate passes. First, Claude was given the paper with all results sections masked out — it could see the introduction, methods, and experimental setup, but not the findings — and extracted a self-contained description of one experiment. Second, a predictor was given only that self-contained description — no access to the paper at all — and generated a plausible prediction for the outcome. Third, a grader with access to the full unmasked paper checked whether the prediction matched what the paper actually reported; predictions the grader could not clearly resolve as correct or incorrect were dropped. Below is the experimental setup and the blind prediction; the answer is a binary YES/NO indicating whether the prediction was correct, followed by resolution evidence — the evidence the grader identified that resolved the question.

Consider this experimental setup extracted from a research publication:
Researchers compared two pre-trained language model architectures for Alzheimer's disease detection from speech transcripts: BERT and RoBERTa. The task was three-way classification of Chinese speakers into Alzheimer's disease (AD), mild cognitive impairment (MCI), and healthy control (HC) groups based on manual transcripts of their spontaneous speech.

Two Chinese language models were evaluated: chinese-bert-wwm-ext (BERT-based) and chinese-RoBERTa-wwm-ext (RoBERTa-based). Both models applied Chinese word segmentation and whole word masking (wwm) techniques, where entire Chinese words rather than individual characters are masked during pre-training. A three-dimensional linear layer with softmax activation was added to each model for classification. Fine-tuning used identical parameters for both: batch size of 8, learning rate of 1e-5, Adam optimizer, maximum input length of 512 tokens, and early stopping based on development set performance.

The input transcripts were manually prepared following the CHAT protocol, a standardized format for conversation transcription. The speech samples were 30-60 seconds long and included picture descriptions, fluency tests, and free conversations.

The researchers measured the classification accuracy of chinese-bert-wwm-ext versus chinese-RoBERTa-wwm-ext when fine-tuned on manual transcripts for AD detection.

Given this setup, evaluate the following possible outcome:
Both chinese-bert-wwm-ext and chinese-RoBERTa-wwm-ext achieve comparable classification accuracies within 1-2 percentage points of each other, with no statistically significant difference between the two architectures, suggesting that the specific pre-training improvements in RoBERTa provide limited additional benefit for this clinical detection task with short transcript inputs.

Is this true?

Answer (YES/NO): NO